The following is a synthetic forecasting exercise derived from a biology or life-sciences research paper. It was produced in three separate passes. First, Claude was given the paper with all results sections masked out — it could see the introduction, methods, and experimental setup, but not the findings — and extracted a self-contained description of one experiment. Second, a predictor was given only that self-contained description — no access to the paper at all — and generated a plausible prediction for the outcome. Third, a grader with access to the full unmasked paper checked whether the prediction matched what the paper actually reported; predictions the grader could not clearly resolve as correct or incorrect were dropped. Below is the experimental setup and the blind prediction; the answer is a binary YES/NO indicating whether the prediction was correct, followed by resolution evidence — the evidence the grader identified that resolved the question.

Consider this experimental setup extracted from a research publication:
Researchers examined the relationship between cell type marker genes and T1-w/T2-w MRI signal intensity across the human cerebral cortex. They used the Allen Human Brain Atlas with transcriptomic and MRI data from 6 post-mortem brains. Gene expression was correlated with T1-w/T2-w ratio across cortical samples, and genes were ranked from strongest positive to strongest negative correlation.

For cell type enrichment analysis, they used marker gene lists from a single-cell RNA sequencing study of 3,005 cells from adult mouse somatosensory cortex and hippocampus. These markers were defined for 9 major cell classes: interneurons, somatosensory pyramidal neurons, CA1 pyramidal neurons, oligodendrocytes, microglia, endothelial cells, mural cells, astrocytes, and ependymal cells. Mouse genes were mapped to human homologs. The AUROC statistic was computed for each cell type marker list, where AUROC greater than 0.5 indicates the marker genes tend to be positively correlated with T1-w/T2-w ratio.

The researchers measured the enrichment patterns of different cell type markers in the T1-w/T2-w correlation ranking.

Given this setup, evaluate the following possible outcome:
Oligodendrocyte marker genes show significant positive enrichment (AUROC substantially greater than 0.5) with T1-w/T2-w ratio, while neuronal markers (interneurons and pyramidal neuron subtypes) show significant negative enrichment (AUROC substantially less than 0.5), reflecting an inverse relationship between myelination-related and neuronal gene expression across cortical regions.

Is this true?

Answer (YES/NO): NO